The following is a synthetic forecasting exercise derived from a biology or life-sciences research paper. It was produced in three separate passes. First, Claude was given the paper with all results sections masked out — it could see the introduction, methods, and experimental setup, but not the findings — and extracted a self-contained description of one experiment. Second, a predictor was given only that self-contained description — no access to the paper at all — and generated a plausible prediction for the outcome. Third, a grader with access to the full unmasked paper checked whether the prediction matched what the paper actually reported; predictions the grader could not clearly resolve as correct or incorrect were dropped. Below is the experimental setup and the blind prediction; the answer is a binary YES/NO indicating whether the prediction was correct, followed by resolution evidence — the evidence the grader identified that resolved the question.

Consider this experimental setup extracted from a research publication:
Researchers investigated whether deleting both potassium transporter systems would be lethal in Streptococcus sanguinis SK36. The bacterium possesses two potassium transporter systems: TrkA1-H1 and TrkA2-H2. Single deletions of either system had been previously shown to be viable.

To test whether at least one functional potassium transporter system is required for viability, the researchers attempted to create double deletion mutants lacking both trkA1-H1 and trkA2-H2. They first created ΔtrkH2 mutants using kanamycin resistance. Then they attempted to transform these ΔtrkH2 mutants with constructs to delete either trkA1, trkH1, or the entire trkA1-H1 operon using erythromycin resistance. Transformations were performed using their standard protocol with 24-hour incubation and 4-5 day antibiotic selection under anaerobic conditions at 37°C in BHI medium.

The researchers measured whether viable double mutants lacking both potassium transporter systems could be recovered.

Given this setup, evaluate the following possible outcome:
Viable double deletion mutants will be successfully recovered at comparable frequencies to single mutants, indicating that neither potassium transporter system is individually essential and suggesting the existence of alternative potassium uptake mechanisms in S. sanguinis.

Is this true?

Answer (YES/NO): NO